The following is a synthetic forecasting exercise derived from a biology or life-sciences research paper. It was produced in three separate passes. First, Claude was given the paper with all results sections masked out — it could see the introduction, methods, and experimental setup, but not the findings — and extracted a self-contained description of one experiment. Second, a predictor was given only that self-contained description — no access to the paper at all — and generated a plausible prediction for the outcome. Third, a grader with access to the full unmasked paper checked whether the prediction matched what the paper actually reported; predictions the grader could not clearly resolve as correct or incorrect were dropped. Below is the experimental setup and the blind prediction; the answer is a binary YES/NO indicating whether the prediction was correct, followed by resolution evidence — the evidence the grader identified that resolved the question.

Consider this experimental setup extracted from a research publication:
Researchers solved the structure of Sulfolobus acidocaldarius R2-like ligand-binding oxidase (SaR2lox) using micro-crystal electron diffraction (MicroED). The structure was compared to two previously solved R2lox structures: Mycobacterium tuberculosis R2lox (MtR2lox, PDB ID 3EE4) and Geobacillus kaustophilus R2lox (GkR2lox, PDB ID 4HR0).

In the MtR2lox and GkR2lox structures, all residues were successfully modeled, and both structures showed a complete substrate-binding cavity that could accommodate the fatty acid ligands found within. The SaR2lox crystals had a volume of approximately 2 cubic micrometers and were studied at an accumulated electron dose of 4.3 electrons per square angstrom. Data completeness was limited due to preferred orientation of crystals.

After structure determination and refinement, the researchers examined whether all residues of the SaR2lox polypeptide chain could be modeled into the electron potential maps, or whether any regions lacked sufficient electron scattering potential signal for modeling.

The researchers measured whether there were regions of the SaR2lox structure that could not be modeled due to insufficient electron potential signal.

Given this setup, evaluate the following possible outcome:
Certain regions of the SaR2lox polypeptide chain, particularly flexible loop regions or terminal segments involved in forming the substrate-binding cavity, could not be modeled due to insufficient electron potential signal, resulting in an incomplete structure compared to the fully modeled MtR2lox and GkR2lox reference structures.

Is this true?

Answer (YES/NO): YES